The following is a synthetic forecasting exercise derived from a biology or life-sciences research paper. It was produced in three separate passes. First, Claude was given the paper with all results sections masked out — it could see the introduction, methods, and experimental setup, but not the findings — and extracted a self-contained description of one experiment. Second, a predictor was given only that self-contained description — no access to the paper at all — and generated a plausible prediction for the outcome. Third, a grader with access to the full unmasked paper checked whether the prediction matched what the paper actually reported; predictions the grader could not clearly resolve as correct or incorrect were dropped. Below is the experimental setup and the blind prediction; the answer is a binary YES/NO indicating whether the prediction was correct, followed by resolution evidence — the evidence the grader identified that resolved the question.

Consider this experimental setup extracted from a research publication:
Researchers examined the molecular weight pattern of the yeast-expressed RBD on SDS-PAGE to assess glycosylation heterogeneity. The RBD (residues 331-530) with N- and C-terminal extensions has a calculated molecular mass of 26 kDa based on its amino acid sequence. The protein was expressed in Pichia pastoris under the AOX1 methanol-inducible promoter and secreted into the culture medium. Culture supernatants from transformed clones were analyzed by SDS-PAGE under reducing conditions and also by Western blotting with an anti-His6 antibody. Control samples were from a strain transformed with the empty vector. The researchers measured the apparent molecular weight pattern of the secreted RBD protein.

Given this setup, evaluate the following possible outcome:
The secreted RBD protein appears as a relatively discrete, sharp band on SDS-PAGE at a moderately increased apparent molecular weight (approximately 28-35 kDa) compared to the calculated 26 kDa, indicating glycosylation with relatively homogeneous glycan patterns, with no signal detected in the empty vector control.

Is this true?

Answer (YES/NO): NO